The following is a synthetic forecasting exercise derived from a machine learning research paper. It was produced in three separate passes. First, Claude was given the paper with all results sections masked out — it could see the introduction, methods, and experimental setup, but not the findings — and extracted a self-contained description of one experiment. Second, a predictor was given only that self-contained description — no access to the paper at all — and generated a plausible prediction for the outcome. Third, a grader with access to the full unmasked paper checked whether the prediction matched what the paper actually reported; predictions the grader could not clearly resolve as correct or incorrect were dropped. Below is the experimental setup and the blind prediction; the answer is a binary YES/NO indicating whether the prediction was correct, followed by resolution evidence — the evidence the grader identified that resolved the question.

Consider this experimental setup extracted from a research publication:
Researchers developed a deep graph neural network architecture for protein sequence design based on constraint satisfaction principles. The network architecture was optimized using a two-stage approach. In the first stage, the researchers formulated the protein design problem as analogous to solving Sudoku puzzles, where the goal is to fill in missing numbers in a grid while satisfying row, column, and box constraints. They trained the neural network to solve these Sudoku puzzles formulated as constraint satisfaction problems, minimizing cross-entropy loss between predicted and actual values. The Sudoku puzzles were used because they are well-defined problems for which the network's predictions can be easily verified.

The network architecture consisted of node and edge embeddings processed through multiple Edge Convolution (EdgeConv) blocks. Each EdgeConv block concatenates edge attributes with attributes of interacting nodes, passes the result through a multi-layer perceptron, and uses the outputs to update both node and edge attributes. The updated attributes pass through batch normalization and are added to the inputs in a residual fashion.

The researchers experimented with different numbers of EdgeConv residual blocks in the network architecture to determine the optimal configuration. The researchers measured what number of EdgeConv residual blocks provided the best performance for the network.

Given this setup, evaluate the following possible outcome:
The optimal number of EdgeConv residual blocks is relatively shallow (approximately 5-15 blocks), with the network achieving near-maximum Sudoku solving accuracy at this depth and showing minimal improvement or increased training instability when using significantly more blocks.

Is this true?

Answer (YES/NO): NO